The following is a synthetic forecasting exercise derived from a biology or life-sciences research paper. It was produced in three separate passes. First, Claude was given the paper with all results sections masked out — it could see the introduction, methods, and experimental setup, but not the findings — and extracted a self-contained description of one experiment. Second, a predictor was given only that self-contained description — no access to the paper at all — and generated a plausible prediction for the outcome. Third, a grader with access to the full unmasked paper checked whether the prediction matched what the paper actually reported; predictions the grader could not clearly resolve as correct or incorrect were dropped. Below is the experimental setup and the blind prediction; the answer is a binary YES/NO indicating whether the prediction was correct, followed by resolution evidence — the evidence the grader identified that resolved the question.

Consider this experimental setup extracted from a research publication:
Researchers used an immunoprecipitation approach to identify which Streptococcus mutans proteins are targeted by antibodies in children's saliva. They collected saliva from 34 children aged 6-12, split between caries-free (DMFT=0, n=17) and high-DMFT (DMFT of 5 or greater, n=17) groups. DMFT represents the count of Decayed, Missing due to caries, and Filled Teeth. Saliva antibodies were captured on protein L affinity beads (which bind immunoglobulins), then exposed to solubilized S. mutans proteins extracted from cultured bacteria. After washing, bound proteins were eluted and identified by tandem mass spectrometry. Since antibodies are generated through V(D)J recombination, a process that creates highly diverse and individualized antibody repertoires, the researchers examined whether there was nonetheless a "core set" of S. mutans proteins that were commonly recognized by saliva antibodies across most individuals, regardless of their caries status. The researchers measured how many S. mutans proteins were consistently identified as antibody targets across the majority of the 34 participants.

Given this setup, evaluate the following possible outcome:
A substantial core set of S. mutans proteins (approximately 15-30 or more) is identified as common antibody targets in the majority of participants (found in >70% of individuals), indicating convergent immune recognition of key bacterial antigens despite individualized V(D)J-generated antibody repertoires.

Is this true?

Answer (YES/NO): NO